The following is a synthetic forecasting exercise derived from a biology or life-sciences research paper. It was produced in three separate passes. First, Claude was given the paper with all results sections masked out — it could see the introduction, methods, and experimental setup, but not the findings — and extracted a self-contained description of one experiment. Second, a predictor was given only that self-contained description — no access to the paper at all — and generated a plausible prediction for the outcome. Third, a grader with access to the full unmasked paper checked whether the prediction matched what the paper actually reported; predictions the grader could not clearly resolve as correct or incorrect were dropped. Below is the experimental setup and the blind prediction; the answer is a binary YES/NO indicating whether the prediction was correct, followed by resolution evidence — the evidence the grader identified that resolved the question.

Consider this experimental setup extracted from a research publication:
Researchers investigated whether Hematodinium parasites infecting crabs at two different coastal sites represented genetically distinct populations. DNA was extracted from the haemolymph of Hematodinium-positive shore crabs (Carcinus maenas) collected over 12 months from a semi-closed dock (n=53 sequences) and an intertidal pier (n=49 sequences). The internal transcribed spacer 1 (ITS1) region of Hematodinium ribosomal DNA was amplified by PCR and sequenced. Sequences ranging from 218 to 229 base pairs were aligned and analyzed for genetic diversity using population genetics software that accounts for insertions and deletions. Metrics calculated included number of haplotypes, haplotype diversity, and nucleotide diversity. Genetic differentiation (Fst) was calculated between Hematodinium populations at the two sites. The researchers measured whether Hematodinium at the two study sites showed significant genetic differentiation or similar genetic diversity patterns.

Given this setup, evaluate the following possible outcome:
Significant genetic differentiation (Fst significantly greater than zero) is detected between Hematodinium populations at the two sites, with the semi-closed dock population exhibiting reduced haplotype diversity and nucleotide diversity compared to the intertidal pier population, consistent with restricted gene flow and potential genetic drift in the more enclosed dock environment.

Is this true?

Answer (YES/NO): NO